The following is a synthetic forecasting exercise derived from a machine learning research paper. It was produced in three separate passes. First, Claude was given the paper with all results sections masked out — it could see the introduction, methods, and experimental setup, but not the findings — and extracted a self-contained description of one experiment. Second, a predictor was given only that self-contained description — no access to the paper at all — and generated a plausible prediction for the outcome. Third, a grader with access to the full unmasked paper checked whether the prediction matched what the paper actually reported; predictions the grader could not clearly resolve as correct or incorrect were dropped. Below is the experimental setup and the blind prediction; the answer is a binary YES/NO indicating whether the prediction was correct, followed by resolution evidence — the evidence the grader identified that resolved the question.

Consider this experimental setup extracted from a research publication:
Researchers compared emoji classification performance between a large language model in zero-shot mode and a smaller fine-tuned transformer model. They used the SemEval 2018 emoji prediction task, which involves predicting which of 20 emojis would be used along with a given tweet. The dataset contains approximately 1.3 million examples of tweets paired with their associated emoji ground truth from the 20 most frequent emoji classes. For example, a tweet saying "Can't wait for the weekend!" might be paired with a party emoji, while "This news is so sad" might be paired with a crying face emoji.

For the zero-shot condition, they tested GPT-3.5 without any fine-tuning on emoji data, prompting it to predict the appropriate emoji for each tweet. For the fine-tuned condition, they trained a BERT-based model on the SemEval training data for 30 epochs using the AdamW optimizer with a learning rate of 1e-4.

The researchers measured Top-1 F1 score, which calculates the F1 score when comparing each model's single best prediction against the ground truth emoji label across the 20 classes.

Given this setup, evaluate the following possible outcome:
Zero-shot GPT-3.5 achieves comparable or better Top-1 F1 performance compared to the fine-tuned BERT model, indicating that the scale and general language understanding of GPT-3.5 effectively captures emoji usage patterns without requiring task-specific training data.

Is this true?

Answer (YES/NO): NO